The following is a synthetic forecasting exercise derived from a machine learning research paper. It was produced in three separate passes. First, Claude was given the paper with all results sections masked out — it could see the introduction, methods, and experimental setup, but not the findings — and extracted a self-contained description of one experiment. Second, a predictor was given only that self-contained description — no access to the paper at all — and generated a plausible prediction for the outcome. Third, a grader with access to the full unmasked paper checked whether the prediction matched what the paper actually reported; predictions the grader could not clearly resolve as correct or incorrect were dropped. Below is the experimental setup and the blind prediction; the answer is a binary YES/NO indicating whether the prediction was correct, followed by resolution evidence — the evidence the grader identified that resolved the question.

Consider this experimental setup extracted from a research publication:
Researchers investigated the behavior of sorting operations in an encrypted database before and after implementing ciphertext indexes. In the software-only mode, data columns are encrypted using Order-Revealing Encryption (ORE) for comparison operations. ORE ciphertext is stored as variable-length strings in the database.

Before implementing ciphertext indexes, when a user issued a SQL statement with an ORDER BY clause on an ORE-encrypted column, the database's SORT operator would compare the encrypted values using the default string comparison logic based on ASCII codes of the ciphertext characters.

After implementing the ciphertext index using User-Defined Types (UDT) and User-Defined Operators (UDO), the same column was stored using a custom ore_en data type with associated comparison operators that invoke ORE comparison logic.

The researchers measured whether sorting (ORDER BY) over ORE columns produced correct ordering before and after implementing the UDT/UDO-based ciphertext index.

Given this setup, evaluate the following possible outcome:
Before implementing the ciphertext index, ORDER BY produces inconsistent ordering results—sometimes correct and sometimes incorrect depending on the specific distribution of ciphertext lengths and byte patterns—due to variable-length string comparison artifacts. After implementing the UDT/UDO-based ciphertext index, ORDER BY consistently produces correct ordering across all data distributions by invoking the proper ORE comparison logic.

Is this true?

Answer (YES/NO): NO